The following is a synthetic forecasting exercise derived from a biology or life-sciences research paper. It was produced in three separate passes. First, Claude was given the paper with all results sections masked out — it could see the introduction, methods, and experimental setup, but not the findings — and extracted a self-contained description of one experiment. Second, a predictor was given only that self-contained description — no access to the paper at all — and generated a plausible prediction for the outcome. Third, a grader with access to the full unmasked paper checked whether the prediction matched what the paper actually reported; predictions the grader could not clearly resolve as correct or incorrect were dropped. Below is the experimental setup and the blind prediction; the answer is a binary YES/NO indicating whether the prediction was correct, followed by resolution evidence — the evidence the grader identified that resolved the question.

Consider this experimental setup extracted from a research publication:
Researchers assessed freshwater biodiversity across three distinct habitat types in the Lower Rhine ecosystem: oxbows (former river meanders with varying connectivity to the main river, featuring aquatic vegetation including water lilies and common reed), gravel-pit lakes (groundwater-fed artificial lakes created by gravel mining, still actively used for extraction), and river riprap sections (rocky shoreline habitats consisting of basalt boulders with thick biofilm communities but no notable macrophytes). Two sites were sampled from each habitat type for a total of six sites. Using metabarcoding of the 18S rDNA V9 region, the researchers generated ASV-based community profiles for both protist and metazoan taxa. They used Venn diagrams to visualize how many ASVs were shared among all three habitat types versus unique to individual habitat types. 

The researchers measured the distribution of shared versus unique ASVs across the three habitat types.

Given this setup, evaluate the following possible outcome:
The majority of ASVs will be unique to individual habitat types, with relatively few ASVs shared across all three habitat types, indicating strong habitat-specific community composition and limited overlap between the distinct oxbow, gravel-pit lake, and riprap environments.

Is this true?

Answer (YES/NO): YES